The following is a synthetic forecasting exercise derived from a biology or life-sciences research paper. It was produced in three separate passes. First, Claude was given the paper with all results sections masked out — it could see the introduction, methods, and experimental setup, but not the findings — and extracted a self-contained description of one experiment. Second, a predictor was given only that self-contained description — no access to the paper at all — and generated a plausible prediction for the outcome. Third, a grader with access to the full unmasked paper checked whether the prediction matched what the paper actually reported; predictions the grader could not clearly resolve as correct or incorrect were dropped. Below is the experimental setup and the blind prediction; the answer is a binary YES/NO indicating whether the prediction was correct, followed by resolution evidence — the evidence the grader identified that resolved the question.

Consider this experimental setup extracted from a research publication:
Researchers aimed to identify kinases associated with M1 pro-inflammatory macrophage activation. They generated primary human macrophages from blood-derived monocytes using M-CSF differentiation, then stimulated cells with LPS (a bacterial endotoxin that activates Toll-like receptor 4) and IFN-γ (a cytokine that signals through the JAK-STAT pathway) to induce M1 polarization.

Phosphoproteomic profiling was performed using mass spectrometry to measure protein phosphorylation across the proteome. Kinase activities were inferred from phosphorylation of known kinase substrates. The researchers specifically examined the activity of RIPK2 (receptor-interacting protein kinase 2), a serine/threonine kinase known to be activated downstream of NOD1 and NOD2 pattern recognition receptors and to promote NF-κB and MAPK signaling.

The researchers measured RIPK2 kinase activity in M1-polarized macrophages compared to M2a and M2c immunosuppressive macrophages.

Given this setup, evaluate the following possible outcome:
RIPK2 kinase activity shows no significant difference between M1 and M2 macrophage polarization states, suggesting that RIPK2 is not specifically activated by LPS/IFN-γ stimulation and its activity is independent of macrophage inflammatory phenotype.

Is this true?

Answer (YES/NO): NO